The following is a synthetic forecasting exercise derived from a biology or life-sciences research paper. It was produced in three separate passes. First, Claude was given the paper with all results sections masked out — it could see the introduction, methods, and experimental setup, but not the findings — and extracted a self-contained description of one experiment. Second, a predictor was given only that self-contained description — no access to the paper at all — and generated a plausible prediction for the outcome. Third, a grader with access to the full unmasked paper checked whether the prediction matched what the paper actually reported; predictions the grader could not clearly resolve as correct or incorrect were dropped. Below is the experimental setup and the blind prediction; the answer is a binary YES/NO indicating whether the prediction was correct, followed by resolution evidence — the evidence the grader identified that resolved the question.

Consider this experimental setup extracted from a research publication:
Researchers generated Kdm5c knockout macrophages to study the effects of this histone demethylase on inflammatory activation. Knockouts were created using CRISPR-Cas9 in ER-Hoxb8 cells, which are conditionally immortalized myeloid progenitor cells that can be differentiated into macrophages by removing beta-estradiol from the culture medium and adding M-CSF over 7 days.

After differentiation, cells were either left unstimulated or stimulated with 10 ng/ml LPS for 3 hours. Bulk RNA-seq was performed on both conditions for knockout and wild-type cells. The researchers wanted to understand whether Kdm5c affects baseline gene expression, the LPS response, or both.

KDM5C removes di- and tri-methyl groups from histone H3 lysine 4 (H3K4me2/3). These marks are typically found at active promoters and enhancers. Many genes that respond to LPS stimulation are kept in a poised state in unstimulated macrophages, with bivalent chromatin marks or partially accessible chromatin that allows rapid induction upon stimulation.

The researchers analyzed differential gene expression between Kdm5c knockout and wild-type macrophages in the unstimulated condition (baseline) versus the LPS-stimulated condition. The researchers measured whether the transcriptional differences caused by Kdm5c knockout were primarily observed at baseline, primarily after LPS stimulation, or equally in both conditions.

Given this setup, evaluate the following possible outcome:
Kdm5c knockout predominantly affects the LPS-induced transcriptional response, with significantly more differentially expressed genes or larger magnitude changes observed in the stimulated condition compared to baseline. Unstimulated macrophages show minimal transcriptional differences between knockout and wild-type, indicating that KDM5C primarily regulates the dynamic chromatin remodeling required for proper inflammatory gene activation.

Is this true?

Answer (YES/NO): NO